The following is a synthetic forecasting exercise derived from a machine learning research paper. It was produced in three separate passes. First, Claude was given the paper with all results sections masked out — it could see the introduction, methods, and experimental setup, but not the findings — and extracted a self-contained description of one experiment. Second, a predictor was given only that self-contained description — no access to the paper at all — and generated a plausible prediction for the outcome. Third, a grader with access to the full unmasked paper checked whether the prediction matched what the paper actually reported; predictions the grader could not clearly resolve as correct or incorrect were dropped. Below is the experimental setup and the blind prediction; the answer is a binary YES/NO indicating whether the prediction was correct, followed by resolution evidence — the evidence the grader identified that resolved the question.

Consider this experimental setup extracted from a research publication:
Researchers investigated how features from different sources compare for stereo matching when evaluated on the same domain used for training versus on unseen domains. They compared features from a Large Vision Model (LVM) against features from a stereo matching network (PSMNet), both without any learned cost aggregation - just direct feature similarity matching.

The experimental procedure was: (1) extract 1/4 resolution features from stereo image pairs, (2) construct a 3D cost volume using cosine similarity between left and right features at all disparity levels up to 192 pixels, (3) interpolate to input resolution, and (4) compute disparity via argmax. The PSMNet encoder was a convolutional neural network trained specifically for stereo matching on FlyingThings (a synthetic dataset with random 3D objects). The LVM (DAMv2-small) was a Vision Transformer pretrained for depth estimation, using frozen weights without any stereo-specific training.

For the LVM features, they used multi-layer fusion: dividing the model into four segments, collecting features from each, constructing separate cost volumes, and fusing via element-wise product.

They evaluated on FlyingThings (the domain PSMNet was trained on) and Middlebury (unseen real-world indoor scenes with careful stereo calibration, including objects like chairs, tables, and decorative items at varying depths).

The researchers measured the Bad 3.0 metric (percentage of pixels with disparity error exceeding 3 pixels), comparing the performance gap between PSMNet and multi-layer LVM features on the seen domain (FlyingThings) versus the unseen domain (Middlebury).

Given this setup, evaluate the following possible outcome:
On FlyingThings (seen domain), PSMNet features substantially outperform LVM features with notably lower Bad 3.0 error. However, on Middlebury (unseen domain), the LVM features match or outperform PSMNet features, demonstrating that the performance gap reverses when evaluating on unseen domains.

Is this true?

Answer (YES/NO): YES